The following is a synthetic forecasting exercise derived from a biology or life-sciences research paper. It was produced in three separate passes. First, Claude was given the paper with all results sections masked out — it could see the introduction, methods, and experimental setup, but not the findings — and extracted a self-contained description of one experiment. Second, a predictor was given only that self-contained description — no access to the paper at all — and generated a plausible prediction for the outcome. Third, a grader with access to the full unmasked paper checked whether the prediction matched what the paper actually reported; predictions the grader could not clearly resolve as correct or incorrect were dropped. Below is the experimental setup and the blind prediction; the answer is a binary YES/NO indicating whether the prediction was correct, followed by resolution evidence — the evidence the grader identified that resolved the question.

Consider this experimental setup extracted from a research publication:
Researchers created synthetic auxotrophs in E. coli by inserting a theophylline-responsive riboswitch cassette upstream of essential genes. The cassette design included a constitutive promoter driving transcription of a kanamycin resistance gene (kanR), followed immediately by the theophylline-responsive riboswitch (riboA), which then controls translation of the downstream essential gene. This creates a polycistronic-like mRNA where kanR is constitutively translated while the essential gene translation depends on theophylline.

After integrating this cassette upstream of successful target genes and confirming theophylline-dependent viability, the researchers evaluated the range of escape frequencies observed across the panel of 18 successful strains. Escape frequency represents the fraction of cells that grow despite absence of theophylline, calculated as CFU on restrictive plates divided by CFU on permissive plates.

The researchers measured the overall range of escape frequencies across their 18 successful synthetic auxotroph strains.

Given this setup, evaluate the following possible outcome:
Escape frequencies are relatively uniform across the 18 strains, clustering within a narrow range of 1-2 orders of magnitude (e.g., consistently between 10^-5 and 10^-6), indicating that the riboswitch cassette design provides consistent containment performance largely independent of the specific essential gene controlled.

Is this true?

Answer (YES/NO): YES